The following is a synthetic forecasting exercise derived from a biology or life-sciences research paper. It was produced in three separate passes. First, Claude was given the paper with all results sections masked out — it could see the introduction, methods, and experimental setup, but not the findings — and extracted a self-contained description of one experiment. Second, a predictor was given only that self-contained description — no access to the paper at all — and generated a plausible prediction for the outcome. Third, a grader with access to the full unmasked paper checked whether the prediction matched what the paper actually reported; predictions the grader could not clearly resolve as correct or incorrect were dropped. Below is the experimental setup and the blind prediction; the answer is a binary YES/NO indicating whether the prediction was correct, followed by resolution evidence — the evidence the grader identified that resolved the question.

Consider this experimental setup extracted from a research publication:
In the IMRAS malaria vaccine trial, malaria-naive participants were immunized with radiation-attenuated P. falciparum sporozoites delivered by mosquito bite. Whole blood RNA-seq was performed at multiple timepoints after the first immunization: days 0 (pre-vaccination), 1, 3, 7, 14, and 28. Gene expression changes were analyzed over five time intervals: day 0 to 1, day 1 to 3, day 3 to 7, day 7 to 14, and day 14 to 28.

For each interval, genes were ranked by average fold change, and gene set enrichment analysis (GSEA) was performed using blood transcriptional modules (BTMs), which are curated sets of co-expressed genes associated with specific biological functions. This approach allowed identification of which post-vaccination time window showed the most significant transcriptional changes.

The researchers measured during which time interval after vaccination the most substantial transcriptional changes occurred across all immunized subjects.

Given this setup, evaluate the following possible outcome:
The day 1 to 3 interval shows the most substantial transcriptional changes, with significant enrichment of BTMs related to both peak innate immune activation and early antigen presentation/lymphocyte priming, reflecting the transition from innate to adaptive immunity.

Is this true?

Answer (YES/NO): NO